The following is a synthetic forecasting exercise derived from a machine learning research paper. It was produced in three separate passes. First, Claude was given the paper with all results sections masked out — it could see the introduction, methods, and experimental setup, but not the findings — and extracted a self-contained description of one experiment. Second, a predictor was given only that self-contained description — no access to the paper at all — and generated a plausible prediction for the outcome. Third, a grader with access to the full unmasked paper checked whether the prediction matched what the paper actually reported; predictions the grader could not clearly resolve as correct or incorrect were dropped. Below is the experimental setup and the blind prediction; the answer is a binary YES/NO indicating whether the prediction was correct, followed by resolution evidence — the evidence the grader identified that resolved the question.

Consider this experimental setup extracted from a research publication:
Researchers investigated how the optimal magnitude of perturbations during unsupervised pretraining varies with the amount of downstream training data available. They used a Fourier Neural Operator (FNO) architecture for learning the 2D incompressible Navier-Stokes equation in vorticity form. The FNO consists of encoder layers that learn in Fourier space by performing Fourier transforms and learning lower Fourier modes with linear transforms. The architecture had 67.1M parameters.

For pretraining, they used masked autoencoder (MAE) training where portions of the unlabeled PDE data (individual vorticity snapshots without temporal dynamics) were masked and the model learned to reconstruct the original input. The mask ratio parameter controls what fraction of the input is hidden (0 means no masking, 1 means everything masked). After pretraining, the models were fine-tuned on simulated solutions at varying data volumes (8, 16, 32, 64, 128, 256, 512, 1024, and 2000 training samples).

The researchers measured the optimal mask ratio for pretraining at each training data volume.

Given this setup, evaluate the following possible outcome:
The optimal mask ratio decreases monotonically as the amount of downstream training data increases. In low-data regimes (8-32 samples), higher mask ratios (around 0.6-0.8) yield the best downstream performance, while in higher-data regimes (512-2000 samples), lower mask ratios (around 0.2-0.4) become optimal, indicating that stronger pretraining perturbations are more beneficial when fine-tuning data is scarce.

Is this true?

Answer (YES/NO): NO